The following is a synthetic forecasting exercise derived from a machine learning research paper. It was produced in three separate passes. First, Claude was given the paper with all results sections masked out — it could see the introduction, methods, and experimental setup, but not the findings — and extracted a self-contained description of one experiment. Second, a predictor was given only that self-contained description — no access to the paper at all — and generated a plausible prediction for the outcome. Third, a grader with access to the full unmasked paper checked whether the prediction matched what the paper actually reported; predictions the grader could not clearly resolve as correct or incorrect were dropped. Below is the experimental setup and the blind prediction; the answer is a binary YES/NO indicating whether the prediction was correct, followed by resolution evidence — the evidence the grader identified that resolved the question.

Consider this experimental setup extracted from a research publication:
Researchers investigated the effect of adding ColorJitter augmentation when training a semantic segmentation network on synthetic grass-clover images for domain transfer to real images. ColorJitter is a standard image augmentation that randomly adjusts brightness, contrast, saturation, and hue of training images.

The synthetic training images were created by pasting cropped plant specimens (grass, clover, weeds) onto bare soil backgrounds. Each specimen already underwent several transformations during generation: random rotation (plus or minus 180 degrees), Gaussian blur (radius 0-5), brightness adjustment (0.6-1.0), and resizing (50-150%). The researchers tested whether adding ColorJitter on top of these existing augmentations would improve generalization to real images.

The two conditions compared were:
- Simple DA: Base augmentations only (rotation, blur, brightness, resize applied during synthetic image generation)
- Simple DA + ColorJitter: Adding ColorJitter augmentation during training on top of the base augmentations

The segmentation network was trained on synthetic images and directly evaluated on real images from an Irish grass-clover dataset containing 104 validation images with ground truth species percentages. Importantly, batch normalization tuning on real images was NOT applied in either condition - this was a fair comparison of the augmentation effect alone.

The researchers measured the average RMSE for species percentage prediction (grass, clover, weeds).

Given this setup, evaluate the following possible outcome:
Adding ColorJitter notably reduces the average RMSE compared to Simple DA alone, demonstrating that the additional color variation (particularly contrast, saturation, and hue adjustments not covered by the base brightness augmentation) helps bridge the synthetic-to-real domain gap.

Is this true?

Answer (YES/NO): NO